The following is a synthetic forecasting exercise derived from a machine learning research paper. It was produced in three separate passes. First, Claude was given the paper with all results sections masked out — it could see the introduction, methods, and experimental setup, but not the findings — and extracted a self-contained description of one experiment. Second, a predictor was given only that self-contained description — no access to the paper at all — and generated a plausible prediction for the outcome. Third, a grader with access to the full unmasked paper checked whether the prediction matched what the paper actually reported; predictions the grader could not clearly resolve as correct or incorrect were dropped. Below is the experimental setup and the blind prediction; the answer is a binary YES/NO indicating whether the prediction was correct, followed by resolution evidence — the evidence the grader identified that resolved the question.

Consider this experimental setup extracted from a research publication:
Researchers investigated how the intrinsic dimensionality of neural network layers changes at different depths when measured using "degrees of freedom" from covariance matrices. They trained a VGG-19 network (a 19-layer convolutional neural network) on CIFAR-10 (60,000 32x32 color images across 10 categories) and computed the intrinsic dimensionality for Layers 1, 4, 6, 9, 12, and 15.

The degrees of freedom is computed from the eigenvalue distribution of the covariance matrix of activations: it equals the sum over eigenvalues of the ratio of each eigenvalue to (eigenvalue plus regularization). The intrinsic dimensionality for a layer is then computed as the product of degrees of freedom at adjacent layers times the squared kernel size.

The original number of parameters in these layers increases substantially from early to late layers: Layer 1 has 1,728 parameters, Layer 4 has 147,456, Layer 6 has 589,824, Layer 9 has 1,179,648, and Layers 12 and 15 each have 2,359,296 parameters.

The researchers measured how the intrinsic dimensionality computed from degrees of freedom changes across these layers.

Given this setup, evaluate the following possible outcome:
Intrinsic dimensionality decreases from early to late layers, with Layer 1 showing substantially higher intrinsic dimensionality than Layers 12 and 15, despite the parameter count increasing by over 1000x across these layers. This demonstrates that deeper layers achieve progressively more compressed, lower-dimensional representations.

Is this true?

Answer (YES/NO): NO